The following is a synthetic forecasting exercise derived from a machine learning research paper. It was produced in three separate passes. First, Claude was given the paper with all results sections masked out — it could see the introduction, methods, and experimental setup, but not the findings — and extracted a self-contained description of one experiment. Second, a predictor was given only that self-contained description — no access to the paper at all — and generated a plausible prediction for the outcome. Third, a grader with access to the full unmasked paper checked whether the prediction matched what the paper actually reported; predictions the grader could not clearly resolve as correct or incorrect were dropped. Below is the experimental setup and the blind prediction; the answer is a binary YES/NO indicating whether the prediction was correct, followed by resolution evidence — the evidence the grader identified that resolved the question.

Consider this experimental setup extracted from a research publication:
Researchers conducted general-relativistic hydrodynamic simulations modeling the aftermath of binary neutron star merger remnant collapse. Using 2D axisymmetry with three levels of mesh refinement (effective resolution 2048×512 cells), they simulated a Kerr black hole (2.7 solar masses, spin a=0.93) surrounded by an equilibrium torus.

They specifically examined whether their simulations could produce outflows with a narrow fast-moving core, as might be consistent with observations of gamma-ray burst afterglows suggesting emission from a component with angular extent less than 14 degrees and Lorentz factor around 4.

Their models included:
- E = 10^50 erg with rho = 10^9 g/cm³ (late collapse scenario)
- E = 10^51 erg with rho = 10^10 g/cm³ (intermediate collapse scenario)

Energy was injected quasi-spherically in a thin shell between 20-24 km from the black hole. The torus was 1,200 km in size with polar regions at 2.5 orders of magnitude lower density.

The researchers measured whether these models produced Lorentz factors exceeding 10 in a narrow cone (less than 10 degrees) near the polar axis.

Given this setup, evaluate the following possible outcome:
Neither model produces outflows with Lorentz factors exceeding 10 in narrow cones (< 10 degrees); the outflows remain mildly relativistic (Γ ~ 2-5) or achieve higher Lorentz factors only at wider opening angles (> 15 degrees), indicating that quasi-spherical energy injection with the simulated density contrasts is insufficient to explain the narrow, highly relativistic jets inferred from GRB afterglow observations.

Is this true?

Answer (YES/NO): NO